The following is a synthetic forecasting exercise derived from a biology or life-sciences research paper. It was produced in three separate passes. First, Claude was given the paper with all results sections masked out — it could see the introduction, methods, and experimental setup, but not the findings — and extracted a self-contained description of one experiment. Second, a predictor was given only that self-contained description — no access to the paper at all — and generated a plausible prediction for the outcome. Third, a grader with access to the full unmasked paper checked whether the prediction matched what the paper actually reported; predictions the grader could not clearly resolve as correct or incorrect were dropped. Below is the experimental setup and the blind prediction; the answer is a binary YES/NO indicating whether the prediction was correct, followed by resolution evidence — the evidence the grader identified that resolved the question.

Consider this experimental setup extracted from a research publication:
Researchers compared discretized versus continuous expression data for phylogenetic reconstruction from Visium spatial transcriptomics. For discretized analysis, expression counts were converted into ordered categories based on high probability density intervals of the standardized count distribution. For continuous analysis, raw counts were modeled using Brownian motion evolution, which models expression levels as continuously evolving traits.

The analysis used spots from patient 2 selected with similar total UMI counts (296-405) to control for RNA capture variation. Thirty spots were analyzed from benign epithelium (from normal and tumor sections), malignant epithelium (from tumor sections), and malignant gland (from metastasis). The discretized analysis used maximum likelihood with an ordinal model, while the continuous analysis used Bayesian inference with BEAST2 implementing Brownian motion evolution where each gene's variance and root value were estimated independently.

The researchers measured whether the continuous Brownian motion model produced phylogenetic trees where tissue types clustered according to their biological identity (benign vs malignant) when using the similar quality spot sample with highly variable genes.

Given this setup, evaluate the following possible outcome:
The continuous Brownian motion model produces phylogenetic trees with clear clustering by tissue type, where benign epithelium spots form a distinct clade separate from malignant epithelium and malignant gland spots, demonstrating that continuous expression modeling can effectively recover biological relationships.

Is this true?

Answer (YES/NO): NO